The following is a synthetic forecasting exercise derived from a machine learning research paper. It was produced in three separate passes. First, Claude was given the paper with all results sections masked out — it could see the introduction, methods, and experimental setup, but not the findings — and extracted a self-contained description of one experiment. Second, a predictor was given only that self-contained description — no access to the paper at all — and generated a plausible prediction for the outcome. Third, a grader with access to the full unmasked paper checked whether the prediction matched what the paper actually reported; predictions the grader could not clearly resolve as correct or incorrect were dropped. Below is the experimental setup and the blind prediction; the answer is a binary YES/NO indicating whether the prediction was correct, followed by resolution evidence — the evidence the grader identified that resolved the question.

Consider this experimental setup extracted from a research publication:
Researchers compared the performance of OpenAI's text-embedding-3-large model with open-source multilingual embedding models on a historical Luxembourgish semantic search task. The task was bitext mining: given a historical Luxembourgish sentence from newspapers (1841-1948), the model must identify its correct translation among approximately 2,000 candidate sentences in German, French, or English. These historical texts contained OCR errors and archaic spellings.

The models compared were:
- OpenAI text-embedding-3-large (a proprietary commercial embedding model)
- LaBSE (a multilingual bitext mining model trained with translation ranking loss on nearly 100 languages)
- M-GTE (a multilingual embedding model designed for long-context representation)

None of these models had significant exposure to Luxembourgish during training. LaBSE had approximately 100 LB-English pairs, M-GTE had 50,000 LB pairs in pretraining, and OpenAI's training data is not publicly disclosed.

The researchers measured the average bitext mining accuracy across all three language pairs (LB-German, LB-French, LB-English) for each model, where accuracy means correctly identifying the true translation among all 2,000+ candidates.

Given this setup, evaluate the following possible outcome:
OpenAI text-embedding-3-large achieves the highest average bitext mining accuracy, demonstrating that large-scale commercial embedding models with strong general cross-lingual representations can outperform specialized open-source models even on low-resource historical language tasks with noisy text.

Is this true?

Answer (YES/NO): NO